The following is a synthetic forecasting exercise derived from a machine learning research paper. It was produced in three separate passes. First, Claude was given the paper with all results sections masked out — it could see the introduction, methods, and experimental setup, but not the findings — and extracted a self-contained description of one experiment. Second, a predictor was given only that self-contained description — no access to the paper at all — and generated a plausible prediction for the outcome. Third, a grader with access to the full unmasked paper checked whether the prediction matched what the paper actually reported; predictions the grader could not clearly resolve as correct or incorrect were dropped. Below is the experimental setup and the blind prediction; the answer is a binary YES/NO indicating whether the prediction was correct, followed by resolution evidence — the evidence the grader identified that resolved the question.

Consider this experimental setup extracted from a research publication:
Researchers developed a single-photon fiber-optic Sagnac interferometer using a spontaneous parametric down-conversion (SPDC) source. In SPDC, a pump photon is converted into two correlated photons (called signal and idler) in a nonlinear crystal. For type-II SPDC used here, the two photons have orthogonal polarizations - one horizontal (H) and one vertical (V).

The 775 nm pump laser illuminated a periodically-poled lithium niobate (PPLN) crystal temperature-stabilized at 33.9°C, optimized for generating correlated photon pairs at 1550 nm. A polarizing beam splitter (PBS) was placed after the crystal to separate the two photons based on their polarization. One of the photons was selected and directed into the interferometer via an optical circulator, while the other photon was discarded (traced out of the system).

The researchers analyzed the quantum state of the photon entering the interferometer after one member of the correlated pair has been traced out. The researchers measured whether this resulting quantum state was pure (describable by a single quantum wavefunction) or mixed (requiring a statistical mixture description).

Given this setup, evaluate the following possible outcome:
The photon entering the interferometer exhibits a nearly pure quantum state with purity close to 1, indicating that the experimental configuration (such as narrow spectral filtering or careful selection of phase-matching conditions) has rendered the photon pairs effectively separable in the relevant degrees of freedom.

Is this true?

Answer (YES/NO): NO